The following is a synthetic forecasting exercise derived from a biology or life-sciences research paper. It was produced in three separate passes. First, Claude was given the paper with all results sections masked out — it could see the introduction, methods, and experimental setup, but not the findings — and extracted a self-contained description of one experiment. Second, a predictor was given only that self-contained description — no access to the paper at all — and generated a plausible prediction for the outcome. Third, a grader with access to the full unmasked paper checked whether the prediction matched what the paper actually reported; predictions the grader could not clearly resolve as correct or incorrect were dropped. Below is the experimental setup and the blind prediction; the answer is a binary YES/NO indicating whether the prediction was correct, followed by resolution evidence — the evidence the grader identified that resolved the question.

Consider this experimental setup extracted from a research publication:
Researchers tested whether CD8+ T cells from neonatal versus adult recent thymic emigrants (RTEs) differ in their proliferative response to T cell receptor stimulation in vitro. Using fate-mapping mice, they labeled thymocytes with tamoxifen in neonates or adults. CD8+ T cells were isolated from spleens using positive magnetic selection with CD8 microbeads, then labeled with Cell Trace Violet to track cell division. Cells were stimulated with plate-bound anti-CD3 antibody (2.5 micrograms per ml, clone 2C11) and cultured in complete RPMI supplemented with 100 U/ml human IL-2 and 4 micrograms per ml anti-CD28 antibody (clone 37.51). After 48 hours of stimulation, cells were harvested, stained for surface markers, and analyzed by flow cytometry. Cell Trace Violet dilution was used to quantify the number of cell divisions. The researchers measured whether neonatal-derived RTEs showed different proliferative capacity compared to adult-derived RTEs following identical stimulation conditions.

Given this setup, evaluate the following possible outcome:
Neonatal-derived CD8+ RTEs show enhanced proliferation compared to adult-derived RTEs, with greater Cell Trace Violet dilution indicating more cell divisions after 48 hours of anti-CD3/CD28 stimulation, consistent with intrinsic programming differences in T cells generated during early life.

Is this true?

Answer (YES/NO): YES